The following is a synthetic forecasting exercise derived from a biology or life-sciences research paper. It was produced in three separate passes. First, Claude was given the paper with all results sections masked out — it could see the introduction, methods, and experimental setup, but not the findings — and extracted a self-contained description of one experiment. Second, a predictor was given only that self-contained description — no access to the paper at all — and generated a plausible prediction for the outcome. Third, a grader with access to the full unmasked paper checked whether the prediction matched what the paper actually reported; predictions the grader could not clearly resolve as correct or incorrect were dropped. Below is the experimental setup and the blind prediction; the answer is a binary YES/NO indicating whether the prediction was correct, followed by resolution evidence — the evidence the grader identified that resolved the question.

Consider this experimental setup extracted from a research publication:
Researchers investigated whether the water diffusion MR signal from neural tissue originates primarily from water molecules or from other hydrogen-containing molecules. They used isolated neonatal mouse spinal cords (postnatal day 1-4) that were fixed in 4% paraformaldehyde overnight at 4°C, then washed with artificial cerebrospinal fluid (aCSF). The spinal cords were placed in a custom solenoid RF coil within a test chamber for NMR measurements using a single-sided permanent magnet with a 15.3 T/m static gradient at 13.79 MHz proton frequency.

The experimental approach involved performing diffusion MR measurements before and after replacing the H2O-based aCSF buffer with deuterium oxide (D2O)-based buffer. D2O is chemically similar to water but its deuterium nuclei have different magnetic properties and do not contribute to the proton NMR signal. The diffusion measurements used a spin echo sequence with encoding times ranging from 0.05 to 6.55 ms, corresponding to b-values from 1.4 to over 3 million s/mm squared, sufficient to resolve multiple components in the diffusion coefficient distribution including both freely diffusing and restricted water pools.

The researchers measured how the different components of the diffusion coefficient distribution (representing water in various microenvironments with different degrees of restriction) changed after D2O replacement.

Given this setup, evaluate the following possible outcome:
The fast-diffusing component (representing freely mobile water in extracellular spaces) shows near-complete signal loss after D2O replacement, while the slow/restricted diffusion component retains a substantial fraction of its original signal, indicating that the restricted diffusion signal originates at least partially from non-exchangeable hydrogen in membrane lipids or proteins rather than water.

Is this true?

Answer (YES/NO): NO